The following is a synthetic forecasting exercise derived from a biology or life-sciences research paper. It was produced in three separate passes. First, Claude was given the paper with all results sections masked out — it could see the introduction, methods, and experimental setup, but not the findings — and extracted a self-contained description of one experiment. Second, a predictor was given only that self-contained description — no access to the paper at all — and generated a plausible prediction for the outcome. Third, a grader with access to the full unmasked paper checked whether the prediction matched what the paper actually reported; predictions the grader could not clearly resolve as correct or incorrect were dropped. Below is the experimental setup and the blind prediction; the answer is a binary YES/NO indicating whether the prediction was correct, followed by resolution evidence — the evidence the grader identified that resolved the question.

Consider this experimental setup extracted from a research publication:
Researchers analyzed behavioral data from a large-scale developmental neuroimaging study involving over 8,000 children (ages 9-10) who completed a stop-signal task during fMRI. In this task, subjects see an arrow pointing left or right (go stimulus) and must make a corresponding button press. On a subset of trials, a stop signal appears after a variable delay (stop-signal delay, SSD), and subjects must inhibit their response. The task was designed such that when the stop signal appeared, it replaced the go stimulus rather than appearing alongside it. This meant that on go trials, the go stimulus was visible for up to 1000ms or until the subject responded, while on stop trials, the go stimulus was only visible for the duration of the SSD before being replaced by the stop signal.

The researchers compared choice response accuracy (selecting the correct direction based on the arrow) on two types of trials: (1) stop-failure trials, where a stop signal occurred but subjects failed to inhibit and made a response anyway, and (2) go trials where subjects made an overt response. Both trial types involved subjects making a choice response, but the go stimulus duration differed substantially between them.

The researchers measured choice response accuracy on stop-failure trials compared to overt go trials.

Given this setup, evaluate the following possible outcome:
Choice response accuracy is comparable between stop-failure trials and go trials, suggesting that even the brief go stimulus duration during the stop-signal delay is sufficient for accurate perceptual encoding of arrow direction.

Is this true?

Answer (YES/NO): NO